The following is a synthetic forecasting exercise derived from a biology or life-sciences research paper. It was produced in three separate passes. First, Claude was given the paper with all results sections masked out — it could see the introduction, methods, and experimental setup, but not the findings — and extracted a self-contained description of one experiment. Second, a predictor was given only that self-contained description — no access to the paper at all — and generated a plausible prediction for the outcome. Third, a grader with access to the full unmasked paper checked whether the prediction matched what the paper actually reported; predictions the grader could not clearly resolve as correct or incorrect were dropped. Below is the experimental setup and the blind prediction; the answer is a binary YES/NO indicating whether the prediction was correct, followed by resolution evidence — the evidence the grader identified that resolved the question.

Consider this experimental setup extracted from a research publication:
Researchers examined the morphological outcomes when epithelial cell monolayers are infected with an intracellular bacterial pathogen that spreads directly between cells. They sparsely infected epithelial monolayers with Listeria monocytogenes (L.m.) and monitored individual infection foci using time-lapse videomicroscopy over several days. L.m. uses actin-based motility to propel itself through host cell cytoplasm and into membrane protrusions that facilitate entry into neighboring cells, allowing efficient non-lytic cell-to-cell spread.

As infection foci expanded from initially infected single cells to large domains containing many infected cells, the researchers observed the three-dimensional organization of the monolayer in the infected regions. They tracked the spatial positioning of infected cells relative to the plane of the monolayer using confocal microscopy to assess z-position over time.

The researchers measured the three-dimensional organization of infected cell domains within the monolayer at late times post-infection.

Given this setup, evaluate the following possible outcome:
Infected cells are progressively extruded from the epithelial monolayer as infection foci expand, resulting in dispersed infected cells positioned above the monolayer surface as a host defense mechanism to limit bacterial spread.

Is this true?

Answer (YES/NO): NO